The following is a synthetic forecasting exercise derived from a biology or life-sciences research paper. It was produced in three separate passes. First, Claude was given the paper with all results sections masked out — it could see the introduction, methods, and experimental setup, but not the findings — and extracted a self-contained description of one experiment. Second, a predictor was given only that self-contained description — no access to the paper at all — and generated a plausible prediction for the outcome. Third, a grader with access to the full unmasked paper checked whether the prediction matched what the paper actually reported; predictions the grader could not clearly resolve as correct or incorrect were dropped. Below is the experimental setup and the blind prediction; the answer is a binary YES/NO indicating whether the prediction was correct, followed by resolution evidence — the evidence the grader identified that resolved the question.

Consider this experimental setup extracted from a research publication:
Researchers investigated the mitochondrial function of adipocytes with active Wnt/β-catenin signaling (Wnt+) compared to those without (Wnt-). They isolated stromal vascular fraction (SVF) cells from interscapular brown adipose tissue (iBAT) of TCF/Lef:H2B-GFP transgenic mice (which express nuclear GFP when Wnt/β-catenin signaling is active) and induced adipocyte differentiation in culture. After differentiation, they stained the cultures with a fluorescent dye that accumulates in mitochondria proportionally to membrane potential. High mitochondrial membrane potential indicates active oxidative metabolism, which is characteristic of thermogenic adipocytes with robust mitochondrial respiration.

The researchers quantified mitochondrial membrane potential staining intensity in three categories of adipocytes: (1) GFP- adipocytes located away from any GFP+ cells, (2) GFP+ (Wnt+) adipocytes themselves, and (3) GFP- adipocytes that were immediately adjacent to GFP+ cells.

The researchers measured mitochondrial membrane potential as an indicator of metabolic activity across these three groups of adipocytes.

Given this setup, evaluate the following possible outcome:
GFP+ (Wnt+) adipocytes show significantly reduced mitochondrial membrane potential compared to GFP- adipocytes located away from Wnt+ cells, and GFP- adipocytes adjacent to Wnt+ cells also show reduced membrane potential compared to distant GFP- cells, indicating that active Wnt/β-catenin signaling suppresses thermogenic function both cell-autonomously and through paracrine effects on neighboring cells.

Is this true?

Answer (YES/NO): NO